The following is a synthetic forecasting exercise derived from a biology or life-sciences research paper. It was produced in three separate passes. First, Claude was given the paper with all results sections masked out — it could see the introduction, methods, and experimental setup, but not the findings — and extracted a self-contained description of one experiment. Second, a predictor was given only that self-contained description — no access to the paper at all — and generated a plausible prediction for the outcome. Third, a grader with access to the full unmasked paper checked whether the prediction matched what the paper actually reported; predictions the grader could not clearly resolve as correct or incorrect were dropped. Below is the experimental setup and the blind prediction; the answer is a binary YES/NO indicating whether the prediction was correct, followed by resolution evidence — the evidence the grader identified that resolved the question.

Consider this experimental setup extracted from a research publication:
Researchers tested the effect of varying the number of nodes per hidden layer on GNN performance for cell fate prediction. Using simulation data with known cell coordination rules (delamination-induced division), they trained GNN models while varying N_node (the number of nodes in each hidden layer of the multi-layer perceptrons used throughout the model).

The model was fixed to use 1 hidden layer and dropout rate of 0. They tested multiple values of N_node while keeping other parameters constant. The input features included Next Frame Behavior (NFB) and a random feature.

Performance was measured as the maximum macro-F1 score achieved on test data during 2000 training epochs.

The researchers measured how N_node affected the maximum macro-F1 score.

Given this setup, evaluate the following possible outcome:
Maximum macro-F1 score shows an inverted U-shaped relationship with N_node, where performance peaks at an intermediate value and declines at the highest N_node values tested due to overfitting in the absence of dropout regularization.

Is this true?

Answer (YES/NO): NO